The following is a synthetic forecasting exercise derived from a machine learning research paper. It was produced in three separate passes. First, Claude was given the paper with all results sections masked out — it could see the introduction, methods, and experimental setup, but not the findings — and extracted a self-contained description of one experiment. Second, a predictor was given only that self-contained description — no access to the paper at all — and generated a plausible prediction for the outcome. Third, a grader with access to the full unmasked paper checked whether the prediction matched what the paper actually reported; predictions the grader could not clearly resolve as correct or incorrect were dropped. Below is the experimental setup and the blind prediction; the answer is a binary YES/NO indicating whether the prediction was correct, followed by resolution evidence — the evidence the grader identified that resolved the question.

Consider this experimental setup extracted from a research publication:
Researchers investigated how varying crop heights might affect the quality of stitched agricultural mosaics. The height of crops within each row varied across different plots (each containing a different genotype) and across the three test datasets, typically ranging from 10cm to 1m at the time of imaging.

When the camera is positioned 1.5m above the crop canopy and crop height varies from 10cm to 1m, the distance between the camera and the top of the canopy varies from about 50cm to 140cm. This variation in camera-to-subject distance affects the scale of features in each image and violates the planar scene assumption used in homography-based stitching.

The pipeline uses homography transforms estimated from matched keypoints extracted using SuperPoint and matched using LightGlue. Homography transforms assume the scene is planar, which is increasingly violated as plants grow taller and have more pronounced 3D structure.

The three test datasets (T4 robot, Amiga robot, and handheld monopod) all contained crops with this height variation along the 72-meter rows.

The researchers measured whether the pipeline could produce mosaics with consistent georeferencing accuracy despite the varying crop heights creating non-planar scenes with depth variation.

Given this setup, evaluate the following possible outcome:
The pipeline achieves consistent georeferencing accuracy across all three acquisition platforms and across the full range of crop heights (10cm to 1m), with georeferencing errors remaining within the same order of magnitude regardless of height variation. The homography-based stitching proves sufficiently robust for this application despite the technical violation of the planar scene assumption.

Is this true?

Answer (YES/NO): YES